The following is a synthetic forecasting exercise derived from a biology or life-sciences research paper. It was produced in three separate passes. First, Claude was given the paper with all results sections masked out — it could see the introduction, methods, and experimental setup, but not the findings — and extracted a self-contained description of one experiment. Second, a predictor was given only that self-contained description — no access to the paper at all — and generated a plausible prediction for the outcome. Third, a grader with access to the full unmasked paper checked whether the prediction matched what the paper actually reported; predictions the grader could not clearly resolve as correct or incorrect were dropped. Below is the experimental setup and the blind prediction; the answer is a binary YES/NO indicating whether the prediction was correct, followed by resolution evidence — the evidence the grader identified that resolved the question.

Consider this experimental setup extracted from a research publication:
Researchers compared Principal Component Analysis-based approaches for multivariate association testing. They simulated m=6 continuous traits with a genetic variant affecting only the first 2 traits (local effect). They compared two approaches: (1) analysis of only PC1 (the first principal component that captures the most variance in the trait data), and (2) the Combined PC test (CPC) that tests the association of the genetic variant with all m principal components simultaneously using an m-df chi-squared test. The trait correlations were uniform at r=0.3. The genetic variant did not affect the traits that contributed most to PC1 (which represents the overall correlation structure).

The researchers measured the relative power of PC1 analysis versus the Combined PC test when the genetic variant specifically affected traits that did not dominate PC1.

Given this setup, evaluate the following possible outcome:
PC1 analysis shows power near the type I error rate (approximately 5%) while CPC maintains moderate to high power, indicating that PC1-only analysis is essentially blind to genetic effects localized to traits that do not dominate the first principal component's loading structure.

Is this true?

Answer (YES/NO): NO